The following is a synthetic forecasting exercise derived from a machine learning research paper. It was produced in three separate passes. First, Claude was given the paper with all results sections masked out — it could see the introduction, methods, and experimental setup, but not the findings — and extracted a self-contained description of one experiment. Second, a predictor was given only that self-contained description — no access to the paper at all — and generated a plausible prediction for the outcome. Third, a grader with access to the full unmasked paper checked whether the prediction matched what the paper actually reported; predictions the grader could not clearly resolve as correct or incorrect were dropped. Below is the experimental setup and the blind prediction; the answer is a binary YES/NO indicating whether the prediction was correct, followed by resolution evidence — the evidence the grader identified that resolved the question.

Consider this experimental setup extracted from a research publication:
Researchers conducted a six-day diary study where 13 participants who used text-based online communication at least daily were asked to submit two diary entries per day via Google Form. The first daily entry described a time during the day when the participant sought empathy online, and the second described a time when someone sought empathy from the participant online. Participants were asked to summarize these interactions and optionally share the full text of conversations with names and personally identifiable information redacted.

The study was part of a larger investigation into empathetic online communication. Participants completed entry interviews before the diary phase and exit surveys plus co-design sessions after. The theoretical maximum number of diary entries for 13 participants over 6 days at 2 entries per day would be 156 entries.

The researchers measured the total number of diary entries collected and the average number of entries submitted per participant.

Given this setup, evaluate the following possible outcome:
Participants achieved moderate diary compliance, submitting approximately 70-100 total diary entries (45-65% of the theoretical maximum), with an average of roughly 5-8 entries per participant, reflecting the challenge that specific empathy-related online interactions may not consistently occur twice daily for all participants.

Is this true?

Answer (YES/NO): NO